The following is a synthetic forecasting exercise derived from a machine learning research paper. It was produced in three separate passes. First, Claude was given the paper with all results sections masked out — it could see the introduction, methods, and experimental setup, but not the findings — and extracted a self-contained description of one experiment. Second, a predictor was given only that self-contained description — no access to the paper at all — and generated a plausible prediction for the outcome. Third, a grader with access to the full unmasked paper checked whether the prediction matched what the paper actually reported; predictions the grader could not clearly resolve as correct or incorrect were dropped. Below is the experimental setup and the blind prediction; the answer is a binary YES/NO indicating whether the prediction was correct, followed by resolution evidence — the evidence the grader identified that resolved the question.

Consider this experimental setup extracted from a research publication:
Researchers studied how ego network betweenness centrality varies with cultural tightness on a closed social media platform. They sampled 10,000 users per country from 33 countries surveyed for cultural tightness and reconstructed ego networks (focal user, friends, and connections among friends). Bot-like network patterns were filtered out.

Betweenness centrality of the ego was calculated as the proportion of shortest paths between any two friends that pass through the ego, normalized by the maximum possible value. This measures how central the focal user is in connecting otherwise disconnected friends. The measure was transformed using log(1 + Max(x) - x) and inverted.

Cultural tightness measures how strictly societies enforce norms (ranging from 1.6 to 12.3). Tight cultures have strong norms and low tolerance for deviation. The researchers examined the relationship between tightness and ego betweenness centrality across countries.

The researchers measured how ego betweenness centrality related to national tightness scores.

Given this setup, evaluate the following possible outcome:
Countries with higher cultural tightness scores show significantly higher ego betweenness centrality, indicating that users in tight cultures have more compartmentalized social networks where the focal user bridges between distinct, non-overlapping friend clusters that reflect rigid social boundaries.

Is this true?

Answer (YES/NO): YES